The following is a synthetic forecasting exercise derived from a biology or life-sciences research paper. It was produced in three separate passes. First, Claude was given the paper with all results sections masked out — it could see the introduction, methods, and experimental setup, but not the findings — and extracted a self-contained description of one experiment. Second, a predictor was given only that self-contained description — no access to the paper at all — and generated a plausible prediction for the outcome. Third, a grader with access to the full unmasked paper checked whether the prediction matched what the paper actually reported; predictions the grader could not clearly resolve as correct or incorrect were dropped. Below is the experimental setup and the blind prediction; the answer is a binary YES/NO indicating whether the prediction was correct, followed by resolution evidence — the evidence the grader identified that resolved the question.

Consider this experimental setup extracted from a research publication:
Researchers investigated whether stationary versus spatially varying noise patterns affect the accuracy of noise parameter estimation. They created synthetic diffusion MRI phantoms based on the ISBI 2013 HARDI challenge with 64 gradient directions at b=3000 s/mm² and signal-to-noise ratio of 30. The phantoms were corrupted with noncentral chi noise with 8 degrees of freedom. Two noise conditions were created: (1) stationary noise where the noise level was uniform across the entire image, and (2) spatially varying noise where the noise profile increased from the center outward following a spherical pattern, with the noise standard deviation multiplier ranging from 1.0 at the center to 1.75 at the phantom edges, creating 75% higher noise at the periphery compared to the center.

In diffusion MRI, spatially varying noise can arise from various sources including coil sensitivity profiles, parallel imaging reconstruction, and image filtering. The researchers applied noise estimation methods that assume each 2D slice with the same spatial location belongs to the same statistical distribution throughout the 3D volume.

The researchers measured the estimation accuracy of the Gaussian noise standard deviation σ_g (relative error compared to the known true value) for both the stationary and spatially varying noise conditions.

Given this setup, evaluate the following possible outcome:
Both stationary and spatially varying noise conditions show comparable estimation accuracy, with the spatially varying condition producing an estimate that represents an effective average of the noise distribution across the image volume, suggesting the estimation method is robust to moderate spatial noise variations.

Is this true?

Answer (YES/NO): YES